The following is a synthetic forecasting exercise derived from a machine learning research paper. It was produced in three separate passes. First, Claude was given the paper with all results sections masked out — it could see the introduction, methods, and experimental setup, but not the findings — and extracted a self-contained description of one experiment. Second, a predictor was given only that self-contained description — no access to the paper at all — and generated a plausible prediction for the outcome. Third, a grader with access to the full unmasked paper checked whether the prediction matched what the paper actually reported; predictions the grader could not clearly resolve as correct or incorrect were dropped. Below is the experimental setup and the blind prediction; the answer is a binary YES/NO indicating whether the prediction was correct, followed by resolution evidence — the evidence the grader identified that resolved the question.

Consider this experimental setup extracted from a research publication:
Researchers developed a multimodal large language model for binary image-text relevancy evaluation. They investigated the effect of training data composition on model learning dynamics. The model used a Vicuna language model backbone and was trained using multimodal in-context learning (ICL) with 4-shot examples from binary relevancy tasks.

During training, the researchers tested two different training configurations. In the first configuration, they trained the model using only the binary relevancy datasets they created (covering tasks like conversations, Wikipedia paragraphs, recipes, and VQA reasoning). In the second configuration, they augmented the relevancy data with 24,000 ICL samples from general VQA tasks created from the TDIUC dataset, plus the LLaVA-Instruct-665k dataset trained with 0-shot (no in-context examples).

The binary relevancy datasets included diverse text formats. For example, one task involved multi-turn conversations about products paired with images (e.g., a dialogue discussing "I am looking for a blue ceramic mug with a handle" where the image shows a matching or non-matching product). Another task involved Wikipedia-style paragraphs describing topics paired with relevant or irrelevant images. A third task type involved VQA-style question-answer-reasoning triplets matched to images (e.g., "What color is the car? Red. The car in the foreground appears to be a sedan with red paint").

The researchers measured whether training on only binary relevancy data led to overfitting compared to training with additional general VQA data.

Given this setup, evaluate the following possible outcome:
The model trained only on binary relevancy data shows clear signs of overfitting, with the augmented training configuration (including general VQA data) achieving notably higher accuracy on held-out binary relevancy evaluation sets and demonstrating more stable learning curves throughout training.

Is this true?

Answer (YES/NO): NO